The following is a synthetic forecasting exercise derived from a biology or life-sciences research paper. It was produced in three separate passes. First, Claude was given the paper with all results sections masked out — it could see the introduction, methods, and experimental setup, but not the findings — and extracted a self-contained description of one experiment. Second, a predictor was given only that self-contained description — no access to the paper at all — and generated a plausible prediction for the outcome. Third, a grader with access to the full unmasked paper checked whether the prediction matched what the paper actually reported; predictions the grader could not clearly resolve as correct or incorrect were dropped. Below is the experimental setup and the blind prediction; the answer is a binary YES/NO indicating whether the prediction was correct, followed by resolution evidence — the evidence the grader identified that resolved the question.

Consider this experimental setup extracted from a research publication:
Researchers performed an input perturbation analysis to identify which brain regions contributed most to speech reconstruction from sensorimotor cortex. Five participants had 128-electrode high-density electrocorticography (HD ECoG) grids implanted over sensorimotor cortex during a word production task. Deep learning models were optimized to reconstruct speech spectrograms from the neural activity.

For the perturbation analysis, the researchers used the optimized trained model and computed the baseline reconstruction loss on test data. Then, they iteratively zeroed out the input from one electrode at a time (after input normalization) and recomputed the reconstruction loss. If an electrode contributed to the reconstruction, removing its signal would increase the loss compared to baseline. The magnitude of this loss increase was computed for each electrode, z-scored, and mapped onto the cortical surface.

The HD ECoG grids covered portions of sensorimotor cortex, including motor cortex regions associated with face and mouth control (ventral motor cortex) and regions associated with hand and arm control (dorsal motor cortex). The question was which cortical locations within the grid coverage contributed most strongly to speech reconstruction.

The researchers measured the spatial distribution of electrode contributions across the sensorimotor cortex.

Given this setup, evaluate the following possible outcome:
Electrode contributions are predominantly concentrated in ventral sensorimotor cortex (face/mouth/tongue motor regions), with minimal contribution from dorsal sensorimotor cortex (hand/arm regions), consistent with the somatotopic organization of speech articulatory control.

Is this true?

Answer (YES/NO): NO